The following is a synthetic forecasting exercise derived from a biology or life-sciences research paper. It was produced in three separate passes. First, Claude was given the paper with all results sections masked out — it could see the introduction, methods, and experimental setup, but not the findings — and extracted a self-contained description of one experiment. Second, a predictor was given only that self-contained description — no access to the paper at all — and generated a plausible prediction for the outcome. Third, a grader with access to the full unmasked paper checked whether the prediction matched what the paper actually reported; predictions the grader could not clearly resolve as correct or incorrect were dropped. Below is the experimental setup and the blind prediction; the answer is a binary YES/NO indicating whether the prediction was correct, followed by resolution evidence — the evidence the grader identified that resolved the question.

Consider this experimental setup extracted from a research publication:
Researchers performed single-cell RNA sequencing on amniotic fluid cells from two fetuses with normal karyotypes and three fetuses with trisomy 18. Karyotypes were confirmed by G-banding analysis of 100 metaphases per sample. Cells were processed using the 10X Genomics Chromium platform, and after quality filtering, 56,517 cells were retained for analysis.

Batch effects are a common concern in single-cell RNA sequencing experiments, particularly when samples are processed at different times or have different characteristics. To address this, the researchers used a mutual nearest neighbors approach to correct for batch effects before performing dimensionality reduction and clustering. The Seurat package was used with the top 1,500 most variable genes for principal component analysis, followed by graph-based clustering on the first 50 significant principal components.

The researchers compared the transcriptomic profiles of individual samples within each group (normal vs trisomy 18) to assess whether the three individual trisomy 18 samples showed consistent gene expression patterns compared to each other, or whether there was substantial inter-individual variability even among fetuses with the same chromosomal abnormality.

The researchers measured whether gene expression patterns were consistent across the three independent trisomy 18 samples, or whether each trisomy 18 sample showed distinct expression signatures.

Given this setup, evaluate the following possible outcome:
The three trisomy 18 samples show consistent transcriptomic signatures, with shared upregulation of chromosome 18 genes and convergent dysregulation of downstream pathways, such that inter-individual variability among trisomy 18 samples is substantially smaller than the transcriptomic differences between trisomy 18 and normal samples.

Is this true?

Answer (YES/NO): NO